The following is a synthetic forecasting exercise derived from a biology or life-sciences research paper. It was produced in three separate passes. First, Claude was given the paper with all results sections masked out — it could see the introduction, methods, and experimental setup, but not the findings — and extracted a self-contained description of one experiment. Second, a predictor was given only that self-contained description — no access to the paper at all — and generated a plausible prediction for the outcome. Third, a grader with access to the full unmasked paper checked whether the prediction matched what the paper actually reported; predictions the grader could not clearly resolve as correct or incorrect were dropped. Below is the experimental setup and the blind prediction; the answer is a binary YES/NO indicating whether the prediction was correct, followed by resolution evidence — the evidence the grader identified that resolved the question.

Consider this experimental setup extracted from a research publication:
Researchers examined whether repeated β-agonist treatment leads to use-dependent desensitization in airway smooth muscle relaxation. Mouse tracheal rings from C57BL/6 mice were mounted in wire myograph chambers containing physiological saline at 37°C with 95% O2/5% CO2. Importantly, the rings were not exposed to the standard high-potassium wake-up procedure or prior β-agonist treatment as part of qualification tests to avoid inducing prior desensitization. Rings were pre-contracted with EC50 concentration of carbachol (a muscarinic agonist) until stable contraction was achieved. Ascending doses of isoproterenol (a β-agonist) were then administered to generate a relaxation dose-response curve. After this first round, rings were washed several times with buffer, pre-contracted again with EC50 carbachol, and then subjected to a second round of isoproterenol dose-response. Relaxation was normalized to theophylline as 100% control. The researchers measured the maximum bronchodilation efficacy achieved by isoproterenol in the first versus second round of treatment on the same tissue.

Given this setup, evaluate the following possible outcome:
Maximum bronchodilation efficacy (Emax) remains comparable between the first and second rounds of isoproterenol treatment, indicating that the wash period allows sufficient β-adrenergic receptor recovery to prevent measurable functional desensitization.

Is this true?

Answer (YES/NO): NO